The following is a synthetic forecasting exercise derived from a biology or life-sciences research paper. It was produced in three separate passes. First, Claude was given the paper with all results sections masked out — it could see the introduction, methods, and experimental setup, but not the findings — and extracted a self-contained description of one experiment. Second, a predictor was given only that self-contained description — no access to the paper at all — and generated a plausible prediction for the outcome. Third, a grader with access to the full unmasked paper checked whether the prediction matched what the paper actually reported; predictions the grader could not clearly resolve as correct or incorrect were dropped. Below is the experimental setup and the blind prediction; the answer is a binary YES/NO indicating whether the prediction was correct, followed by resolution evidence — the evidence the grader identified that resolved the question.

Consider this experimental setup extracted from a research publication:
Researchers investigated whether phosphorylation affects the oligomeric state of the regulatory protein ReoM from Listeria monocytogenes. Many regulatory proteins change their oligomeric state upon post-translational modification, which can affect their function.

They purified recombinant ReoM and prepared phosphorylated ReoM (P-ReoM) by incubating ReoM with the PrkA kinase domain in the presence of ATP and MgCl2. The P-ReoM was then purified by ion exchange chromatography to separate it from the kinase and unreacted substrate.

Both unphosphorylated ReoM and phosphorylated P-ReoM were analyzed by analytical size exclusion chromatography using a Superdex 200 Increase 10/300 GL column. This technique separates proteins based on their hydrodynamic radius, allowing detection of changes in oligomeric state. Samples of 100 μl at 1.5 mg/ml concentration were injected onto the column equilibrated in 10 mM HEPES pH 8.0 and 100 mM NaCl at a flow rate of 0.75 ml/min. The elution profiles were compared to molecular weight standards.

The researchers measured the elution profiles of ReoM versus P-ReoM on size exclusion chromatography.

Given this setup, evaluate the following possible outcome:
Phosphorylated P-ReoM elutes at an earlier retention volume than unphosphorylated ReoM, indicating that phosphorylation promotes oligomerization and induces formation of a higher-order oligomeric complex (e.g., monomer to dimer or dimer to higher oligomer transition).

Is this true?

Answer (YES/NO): NO